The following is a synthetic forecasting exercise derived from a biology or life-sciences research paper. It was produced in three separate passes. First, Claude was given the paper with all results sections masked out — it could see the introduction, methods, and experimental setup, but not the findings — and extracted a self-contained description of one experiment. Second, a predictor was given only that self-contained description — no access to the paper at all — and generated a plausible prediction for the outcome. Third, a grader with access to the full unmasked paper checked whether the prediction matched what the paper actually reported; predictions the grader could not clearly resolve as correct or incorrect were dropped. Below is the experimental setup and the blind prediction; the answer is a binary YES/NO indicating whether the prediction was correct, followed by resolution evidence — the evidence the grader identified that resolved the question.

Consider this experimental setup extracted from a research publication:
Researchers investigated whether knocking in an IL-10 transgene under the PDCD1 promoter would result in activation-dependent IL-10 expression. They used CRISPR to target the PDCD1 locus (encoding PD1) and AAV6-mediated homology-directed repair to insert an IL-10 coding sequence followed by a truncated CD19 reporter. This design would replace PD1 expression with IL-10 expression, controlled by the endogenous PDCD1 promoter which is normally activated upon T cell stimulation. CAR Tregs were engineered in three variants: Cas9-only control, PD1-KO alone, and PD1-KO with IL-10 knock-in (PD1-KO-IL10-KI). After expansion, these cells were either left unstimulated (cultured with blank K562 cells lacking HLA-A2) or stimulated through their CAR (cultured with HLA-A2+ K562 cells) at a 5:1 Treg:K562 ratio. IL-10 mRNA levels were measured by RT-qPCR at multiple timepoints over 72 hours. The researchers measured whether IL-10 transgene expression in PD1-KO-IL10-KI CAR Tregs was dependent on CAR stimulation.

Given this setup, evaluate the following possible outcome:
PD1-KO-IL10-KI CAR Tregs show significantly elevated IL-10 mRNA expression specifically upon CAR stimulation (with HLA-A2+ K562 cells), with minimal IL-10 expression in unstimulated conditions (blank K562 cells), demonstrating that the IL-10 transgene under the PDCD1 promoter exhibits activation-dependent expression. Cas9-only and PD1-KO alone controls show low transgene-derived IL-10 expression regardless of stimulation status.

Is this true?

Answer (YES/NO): YES